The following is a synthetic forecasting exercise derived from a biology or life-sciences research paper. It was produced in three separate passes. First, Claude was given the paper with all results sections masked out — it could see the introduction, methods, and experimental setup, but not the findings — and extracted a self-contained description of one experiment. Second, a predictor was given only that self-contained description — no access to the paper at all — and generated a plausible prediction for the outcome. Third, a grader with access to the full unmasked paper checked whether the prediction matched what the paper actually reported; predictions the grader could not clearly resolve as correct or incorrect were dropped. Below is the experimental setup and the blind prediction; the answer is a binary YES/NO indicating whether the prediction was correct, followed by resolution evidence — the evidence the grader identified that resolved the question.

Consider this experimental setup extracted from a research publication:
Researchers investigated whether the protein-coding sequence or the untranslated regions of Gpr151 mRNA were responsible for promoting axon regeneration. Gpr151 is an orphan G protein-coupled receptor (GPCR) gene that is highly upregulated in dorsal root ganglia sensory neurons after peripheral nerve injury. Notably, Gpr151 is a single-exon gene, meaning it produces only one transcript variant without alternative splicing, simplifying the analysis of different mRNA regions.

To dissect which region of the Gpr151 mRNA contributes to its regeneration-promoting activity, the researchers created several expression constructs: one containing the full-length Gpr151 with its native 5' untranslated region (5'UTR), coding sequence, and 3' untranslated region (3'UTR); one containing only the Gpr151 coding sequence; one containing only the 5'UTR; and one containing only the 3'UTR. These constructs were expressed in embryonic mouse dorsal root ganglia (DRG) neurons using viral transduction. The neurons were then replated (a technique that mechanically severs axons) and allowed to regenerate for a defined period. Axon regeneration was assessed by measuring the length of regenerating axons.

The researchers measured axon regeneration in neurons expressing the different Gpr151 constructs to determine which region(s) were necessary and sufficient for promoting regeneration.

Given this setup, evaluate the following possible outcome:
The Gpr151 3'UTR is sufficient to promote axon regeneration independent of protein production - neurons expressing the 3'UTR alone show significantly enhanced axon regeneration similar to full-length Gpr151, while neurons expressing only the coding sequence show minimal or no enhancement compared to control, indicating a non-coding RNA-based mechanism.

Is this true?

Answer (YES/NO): NO